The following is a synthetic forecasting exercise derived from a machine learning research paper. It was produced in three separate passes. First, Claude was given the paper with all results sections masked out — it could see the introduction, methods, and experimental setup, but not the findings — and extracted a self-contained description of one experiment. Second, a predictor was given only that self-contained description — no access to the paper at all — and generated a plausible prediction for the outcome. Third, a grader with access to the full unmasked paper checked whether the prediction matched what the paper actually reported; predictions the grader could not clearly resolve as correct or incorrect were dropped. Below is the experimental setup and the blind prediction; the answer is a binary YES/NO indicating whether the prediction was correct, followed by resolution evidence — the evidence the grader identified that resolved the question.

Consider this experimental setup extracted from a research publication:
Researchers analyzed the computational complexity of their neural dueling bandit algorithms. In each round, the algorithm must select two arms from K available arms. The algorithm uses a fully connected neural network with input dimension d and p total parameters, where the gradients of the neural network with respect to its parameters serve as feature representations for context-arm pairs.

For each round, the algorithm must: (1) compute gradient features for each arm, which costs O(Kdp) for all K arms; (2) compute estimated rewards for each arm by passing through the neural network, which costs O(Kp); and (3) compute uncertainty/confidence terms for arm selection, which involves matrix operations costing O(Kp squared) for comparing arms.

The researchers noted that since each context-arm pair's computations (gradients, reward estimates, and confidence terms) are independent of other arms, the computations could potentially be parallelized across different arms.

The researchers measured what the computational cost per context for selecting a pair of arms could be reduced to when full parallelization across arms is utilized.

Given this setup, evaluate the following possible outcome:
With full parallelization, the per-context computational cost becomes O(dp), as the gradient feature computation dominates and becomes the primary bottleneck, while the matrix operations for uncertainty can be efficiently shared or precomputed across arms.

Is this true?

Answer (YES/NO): NO